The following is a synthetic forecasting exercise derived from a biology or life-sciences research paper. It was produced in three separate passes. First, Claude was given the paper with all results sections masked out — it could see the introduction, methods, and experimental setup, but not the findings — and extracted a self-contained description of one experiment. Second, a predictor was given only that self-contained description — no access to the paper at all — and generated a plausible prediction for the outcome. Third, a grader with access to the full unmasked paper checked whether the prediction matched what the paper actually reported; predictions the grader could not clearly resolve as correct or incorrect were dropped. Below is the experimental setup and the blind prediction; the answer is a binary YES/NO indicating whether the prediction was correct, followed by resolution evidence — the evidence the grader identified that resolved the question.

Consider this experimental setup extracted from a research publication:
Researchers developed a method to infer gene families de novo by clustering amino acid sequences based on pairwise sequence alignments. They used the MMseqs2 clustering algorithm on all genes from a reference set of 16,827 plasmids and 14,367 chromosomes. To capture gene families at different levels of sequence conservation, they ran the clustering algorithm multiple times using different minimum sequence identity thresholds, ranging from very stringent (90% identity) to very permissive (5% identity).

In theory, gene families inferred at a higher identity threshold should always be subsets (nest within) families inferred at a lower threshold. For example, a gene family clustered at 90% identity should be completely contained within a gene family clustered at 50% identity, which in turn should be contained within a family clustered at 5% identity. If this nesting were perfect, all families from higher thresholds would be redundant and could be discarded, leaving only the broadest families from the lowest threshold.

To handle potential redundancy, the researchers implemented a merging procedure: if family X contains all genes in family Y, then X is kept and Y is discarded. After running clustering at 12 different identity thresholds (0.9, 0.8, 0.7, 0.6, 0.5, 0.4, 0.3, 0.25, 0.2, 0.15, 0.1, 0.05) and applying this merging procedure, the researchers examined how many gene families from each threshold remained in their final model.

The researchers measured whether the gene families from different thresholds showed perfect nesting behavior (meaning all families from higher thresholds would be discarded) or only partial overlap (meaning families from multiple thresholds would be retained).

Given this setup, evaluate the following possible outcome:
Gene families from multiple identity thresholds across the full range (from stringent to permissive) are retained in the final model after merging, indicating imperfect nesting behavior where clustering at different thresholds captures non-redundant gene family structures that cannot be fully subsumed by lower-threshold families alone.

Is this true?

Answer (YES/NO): YES